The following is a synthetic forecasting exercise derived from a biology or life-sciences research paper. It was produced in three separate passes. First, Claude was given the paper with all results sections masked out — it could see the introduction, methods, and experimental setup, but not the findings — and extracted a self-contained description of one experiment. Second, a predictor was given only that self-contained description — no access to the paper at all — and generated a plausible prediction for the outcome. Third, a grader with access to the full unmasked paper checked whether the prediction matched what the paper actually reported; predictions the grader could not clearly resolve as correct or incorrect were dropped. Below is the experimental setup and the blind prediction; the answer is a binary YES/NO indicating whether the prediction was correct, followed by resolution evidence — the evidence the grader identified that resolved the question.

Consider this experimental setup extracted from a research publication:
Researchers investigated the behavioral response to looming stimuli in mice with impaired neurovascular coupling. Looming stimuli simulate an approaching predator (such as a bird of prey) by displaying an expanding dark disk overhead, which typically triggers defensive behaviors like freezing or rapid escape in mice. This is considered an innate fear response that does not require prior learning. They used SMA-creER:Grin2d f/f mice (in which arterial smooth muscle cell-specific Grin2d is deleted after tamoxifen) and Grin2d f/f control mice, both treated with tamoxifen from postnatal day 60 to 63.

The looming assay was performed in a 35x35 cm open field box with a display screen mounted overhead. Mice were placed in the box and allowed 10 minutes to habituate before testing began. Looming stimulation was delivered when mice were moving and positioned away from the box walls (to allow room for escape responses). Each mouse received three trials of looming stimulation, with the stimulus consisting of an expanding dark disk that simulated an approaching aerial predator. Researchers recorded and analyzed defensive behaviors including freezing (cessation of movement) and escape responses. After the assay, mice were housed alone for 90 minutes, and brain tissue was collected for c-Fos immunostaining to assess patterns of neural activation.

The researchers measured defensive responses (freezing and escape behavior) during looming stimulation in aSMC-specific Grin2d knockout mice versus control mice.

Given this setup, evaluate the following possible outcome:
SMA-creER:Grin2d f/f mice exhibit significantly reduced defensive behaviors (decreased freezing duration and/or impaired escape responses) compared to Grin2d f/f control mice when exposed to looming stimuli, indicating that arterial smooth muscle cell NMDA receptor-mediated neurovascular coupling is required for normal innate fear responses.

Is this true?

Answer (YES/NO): YES